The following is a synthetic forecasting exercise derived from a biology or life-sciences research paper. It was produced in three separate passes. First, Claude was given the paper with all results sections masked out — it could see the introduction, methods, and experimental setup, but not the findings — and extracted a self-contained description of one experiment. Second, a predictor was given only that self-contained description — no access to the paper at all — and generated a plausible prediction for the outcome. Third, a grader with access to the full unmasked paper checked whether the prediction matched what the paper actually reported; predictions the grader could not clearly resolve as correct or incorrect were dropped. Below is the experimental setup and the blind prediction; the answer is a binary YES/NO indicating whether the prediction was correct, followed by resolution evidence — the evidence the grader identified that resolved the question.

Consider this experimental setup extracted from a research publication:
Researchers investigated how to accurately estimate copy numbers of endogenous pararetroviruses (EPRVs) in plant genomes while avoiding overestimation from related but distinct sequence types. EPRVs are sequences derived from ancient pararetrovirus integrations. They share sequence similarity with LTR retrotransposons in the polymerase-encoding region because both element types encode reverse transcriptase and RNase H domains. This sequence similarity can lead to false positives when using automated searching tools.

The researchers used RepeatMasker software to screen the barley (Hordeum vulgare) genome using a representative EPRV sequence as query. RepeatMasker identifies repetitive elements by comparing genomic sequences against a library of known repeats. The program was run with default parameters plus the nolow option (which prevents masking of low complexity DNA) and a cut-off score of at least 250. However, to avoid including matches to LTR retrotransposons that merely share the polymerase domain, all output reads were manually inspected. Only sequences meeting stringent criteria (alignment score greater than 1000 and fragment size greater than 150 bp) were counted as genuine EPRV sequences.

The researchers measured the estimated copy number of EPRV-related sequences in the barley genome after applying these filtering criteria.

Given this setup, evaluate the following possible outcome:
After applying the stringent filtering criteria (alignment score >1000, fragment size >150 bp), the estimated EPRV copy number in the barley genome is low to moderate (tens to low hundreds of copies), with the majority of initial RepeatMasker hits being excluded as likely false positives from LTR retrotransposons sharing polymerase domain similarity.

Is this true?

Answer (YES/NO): NO